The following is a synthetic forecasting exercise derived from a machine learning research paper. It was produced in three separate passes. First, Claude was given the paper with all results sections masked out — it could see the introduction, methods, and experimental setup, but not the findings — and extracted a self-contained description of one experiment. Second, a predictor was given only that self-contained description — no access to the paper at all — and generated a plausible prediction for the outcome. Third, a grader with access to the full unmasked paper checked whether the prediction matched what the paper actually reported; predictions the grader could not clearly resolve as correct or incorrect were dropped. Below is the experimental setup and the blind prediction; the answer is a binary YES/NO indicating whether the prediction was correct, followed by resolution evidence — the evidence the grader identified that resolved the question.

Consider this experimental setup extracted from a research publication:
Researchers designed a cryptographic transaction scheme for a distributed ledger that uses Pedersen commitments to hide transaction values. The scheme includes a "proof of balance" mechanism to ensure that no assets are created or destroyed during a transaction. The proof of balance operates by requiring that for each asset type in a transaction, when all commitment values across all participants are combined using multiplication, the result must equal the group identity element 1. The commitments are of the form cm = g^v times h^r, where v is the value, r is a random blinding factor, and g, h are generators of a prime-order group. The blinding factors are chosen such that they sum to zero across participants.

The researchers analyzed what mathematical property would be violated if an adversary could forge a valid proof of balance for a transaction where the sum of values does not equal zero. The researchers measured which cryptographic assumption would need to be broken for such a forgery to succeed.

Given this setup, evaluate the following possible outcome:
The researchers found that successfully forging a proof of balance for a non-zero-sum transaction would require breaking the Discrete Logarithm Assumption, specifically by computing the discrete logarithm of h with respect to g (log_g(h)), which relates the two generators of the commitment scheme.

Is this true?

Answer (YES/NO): YES